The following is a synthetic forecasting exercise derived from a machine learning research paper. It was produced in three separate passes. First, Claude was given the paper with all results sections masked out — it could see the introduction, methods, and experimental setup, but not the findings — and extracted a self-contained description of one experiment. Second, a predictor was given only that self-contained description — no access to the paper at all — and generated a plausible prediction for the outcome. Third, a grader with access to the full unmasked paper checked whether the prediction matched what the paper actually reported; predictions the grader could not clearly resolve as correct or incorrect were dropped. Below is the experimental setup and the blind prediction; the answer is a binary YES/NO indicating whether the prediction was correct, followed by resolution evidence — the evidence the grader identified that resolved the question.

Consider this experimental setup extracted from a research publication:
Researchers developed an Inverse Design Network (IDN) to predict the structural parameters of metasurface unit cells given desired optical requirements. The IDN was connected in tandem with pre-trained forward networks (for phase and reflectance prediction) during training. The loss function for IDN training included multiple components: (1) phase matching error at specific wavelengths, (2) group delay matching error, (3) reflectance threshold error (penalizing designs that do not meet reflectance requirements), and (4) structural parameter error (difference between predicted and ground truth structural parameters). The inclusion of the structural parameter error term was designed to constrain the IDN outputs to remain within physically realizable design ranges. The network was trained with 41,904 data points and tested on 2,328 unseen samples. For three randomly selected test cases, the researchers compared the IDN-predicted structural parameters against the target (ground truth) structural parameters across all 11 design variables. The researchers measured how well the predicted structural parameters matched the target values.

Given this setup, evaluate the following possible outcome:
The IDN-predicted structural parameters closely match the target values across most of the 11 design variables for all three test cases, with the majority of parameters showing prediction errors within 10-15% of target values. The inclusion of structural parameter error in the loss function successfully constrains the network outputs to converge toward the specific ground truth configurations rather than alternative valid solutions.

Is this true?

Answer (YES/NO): NO